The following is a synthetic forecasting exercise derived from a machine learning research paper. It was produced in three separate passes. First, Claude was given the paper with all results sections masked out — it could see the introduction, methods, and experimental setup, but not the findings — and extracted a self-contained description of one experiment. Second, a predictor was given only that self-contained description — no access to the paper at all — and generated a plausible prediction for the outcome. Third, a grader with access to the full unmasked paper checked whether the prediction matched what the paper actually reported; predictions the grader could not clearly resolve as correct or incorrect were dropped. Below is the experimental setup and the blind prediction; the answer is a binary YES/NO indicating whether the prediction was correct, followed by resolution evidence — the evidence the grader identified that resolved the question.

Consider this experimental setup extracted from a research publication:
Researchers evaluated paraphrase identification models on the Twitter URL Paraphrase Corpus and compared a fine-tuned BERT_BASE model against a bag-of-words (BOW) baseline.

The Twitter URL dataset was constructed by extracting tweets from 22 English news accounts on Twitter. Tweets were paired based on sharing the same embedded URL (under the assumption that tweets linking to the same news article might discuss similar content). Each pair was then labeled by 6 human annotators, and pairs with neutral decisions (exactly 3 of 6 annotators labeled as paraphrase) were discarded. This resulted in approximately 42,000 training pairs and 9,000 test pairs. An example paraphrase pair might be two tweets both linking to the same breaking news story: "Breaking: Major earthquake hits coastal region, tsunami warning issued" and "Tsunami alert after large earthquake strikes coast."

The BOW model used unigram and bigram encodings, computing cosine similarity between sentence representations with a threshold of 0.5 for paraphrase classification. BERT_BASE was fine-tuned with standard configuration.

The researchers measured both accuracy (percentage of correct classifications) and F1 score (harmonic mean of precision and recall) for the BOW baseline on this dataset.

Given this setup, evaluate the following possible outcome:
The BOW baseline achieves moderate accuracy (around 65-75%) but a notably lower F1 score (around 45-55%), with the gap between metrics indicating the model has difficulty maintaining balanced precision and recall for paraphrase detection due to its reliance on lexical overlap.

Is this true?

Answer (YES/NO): NO